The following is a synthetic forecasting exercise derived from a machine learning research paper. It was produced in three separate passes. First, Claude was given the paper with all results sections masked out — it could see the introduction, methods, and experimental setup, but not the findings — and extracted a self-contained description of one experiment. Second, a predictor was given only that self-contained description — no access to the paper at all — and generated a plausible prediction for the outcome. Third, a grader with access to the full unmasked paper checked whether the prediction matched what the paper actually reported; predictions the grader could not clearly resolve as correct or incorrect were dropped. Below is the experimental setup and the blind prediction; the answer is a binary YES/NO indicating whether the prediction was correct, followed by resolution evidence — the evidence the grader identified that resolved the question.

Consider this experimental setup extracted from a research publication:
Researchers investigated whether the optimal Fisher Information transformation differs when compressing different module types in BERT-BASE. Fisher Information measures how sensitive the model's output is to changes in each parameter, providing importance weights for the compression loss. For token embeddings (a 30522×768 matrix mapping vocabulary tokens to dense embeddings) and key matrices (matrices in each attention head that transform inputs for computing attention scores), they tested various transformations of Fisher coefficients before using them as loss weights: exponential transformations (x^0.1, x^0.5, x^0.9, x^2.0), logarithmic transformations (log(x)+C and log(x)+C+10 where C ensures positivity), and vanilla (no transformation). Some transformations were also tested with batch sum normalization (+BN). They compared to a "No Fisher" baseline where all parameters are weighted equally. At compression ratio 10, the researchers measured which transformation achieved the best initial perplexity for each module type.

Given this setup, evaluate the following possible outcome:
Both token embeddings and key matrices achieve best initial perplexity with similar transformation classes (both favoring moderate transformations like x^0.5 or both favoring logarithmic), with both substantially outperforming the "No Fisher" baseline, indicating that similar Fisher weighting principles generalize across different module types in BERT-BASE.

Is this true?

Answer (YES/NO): NO